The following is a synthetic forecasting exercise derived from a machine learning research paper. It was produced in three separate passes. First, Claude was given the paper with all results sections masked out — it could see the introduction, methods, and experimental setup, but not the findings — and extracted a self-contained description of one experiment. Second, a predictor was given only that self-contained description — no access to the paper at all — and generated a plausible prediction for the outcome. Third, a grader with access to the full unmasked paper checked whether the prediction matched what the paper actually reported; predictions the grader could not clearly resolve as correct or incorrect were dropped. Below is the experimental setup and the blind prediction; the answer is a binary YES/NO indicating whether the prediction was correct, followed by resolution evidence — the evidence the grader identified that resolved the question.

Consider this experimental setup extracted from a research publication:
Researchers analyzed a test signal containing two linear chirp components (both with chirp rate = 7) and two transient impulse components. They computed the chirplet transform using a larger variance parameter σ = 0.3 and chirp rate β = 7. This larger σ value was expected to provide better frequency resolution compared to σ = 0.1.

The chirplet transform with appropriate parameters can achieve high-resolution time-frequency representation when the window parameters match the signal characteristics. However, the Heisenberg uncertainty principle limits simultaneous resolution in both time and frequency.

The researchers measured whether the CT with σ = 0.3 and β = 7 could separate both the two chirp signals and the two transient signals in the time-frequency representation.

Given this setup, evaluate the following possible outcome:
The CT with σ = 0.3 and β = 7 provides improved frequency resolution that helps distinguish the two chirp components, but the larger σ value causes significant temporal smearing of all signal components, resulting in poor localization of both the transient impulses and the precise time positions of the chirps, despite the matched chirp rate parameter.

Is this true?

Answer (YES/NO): NO